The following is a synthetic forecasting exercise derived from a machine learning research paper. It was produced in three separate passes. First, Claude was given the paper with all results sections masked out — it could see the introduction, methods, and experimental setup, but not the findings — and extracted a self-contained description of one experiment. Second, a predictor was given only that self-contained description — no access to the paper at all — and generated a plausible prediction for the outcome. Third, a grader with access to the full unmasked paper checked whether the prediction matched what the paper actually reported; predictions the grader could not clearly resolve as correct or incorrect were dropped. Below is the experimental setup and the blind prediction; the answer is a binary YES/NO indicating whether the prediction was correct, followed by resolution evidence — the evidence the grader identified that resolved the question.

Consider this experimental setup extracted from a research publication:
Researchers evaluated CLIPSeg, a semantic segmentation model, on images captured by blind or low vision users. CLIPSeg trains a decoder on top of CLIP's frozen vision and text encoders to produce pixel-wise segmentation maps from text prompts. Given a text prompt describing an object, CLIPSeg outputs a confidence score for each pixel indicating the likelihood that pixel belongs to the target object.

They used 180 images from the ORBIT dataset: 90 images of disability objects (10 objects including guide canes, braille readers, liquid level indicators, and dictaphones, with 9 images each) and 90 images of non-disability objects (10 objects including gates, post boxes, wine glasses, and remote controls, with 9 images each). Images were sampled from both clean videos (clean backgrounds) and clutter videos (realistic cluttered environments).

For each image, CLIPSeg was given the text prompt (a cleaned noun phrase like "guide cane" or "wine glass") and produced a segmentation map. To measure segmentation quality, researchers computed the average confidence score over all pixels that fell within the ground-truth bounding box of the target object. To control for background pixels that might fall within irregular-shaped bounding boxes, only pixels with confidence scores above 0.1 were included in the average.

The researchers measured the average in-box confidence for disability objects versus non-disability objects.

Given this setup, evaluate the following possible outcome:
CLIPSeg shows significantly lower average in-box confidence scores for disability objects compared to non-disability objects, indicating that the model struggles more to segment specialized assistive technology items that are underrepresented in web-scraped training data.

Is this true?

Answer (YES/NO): YES